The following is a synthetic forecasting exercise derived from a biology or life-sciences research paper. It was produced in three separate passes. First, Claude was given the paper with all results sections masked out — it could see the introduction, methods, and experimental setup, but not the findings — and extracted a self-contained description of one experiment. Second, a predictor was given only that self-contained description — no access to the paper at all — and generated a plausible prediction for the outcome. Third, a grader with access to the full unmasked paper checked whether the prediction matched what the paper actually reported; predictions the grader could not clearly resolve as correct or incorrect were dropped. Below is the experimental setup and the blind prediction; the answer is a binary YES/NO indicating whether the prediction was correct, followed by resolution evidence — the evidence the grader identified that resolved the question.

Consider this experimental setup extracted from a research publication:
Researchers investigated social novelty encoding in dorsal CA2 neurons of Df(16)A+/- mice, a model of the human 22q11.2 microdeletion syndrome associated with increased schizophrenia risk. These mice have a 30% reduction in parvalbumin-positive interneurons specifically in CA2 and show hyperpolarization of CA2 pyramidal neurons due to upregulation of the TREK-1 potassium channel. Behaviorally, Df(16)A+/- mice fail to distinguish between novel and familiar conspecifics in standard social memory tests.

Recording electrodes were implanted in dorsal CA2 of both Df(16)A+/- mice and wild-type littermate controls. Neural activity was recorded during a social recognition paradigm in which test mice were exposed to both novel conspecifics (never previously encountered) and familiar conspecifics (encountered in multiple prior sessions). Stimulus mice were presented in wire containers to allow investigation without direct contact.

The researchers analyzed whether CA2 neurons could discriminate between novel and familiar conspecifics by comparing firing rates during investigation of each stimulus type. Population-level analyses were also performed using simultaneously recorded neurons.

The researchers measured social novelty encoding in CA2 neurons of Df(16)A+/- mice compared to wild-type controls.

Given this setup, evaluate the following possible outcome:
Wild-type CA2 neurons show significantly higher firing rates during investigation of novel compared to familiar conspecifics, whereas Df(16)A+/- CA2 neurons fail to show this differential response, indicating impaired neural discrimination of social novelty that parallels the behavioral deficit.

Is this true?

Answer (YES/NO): YES